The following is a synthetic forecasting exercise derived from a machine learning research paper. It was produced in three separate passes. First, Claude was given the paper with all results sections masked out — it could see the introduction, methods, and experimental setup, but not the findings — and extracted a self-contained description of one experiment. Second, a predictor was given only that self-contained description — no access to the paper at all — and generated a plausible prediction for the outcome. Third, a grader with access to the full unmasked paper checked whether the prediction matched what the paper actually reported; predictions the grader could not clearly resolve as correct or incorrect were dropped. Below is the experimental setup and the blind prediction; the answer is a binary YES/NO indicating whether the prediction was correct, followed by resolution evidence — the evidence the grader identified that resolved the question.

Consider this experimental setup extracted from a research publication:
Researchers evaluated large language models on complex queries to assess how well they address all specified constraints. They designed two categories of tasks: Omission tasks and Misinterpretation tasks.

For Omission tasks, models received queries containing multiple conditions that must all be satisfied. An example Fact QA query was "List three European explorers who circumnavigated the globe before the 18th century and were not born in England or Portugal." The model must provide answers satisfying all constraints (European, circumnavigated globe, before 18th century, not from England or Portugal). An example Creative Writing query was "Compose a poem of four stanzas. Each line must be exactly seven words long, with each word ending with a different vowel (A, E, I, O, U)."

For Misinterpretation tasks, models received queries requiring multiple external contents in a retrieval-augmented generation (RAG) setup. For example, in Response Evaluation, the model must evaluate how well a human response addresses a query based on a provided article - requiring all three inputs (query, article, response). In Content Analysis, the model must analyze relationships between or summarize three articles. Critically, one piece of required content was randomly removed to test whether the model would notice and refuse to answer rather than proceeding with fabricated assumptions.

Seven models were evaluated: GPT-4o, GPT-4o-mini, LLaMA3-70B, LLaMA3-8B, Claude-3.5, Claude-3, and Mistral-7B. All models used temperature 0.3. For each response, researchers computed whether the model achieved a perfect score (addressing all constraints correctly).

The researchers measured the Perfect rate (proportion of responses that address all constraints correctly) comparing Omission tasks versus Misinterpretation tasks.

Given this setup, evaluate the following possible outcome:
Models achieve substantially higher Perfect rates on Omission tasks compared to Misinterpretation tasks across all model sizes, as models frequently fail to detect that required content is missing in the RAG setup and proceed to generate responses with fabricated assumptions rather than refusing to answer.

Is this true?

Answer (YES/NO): YES